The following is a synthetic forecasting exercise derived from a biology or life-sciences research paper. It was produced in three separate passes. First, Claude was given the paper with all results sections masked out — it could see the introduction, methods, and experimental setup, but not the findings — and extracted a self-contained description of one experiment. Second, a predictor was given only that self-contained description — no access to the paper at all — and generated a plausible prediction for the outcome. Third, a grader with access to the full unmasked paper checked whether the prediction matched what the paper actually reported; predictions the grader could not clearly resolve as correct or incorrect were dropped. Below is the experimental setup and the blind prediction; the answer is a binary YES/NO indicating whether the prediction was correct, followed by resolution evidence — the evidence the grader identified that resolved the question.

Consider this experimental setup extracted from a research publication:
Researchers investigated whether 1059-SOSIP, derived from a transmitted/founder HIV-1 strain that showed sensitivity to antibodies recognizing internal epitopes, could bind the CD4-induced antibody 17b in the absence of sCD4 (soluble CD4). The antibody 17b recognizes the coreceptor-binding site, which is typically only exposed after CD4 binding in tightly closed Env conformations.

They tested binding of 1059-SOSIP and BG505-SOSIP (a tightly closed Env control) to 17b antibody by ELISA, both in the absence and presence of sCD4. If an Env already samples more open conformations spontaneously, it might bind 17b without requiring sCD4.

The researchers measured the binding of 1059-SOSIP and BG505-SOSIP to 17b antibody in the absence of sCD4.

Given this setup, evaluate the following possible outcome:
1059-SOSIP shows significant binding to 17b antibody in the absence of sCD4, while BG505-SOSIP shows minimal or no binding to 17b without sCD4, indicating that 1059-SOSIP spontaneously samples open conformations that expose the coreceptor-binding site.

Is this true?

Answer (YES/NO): YES